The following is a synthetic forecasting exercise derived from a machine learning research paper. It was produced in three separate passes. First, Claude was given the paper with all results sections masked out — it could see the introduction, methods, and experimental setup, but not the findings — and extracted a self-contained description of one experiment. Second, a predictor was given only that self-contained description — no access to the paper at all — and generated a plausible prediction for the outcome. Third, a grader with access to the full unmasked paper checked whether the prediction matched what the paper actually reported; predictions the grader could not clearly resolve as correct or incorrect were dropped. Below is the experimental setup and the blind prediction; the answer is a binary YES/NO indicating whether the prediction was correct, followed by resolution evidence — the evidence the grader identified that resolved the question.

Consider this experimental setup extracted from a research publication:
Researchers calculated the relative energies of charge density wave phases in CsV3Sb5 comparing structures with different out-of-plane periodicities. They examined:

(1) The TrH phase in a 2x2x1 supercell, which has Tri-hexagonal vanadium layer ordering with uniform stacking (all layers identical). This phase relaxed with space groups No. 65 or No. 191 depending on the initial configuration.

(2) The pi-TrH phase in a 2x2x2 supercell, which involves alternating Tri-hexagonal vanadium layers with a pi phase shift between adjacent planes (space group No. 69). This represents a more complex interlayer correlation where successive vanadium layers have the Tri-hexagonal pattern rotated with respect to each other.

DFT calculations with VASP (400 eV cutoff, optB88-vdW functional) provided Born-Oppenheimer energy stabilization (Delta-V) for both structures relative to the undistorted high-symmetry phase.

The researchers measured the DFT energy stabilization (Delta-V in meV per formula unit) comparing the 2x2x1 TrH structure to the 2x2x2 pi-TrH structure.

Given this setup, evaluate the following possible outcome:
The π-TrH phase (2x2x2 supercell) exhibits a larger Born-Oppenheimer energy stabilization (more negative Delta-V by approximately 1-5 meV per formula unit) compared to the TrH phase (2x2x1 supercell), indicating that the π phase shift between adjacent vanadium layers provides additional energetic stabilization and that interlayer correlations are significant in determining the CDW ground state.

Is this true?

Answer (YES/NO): NO